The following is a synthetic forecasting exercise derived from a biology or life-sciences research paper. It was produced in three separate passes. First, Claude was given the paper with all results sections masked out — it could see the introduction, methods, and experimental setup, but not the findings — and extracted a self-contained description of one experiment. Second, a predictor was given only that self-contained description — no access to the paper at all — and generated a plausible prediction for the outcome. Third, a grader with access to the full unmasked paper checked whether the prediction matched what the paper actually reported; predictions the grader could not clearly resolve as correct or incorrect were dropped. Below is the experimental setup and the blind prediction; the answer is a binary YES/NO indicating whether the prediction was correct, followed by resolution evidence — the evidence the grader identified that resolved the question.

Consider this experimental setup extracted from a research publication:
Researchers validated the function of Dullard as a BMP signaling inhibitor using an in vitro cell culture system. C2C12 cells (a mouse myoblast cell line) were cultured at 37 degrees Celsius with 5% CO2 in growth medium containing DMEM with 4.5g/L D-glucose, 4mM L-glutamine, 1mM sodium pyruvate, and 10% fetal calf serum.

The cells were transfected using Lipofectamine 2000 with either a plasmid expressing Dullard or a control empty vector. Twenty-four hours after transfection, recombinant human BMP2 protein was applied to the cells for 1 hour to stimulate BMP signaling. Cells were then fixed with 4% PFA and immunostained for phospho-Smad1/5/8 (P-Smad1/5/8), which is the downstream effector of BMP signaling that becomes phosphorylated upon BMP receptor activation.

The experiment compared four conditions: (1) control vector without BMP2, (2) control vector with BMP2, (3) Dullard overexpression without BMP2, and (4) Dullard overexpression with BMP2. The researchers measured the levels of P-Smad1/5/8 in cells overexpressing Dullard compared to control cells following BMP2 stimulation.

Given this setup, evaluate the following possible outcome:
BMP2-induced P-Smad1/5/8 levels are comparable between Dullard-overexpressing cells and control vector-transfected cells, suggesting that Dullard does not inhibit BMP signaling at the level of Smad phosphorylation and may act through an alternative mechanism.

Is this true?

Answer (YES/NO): NO